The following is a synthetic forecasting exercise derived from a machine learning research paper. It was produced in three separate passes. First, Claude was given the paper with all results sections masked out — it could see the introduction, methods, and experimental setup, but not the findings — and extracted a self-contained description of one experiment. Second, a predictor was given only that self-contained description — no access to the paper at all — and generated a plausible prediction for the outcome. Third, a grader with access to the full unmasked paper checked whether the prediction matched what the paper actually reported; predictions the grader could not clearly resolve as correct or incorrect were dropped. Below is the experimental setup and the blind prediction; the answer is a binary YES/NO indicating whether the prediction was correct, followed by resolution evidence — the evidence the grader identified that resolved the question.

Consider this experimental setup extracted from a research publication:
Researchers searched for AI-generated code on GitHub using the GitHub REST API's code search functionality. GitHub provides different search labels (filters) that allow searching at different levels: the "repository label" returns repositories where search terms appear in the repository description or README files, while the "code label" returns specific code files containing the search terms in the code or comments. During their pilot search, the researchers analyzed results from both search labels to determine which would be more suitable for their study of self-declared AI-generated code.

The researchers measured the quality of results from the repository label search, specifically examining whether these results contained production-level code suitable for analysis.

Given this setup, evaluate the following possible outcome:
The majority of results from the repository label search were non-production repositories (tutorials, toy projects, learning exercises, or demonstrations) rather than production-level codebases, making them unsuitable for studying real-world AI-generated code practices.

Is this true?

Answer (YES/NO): NO